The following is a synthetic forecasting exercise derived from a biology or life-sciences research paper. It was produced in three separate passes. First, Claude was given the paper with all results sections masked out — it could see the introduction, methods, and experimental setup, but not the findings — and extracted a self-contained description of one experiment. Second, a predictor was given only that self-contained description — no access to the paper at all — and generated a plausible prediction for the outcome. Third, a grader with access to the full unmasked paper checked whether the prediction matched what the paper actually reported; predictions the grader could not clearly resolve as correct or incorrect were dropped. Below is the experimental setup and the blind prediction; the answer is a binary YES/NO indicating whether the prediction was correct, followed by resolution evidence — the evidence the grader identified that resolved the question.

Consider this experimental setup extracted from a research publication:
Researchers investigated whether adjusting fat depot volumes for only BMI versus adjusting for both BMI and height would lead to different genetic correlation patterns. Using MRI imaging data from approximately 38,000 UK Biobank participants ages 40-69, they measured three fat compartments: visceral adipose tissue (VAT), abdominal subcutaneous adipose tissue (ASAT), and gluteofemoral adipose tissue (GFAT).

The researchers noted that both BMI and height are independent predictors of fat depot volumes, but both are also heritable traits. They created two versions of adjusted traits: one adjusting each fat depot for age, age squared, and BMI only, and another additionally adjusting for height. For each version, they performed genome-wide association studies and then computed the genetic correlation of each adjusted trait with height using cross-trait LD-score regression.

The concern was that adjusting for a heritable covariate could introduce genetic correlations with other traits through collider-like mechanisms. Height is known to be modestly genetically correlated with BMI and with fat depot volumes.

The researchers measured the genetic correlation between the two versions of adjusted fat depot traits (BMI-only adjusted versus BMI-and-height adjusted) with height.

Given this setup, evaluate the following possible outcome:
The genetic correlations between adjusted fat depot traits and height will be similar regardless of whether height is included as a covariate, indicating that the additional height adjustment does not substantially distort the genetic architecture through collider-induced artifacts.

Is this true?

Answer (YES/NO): NO